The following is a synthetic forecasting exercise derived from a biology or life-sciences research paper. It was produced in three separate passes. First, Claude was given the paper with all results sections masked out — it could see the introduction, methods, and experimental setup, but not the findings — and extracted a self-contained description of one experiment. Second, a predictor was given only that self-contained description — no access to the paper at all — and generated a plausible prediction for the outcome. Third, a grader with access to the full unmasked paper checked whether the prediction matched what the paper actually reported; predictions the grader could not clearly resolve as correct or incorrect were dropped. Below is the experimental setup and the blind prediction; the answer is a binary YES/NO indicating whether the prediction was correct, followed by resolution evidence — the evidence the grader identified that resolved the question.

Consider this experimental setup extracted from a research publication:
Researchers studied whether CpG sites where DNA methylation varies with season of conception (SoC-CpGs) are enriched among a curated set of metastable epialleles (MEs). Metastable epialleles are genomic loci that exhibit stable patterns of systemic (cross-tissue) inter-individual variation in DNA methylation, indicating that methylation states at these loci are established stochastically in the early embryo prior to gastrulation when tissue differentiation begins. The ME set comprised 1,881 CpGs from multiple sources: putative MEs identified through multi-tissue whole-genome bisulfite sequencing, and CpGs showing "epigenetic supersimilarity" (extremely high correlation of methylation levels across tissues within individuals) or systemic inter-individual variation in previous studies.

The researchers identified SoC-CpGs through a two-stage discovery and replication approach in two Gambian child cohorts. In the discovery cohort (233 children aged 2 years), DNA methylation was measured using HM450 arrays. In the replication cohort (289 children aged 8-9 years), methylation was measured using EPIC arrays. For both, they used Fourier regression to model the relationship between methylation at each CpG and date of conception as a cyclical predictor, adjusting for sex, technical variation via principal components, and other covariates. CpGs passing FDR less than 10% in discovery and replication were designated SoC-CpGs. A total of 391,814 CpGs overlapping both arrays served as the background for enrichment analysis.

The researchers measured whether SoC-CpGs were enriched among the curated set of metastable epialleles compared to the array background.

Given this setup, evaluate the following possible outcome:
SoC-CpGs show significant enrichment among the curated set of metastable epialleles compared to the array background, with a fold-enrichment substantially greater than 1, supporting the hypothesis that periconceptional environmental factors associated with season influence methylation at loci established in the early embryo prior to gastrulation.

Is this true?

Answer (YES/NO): YES